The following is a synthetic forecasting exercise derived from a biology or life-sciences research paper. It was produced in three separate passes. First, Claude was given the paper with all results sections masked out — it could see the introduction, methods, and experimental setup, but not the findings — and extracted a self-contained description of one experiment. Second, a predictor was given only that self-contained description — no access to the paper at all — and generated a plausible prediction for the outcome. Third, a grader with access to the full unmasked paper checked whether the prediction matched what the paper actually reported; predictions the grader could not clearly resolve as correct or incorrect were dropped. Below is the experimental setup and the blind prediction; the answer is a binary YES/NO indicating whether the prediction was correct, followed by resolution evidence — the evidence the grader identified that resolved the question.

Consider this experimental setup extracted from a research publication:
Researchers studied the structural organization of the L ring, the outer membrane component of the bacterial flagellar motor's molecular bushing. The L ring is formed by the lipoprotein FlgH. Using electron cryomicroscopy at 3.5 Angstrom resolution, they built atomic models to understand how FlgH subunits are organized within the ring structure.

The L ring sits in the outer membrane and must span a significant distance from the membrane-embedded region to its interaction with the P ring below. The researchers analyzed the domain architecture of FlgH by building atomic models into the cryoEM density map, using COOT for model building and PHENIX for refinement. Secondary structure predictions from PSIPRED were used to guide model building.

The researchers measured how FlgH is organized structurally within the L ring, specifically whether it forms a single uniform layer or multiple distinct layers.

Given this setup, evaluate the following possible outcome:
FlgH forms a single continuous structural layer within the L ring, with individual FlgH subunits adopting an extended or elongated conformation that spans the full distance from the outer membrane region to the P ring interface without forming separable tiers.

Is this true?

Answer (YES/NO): NO